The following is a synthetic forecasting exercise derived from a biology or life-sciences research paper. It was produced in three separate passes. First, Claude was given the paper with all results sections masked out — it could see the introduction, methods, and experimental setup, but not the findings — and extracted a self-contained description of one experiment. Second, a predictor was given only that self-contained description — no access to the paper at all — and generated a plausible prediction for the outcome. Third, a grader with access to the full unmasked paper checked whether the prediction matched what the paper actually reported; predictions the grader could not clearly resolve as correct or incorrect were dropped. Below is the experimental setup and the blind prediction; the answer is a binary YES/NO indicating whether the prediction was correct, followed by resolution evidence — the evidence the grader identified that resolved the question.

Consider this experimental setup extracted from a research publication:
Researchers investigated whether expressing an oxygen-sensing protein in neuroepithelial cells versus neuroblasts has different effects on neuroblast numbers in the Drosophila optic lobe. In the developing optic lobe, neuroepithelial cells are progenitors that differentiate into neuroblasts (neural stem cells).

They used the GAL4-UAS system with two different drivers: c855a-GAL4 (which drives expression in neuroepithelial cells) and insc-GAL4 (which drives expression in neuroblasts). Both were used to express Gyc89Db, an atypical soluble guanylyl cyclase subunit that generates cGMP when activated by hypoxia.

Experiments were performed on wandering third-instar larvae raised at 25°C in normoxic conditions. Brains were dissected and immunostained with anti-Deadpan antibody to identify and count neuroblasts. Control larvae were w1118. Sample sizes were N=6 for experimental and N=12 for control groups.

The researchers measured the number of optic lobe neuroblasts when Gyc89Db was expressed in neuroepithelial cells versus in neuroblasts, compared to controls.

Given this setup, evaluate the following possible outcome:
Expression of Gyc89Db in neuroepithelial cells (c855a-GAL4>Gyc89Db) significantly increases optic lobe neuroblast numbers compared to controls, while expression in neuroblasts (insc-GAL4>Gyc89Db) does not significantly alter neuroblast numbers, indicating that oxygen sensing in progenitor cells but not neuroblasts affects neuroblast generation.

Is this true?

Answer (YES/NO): YES